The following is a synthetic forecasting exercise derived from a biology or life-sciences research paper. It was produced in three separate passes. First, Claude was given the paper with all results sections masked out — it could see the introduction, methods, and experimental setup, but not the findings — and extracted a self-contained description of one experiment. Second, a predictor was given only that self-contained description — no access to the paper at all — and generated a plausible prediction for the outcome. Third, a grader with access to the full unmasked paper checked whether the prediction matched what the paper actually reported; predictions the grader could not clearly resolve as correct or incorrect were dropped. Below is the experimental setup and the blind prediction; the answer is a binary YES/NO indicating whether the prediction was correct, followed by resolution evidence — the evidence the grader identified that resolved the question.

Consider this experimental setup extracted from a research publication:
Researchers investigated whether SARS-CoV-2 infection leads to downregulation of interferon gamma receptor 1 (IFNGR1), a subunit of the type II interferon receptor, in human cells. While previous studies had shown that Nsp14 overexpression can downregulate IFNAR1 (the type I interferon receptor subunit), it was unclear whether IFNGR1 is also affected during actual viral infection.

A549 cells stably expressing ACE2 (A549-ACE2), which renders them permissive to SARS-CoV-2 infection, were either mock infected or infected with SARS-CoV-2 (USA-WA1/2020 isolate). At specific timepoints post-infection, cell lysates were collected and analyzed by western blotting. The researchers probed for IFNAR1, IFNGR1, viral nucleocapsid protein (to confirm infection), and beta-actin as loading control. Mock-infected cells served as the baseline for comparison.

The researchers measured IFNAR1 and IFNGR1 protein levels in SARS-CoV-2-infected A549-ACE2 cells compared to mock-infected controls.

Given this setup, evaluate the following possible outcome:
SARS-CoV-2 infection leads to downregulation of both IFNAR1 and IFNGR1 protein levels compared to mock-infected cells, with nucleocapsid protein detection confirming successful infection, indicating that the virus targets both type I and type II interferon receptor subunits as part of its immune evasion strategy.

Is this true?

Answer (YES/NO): YES